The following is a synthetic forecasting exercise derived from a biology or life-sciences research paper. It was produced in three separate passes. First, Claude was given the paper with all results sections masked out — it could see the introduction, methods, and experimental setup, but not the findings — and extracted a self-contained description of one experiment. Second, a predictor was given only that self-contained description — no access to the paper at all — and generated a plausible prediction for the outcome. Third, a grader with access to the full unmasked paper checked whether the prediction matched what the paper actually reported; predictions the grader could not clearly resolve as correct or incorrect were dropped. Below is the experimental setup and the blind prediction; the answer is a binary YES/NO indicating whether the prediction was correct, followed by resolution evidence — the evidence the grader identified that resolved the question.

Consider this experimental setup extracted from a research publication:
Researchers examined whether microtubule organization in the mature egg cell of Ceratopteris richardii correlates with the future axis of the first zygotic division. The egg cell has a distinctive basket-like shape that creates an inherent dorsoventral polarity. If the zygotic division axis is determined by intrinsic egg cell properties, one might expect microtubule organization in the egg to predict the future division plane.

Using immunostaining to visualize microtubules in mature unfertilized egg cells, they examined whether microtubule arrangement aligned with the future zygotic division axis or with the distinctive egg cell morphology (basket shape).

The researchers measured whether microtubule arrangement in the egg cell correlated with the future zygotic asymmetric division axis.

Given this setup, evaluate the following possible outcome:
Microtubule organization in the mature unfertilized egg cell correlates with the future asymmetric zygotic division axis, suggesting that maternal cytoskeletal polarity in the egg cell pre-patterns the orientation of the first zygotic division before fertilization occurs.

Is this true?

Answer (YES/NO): NO